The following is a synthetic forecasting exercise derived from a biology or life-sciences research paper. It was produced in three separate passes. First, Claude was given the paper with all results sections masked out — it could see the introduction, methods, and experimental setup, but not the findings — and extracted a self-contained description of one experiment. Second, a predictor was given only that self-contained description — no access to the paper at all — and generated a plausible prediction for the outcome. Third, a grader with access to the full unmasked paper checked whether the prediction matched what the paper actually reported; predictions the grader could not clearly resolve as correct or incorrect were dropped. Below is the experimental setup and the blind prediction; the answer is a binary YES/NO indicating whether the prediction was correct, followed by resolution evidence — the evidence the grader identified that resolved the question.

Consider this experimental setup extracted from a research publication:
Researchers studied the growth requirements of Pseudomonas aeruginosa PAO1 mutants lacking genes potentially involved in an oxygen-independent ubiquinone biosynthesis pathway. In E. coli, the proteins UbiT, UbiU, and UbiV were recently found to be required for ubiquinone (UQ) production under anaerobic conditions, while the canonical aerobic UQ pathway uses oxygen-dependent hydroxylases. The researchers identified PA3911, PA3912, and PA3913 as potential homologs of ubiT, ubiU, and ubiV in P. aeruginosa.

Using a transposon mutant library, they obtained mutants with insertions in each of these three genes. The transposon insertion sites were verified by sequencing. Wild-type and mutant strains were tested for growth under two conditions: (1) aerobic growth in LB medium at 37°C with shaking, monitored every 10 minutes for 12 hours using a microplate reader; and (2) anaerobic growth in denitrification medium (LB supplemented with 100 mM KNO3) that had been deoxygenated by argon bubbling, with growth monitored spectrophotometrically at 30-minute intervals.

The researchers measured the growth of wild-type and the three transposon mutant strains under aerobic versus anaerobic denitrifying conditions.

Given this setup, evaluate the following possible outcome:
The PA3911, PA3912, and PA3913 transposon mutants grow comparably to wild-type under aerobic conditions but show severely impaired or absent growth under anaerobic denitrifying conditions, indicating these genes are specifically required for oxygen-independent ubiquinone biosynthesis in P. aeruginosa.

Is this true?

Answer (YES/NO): NO